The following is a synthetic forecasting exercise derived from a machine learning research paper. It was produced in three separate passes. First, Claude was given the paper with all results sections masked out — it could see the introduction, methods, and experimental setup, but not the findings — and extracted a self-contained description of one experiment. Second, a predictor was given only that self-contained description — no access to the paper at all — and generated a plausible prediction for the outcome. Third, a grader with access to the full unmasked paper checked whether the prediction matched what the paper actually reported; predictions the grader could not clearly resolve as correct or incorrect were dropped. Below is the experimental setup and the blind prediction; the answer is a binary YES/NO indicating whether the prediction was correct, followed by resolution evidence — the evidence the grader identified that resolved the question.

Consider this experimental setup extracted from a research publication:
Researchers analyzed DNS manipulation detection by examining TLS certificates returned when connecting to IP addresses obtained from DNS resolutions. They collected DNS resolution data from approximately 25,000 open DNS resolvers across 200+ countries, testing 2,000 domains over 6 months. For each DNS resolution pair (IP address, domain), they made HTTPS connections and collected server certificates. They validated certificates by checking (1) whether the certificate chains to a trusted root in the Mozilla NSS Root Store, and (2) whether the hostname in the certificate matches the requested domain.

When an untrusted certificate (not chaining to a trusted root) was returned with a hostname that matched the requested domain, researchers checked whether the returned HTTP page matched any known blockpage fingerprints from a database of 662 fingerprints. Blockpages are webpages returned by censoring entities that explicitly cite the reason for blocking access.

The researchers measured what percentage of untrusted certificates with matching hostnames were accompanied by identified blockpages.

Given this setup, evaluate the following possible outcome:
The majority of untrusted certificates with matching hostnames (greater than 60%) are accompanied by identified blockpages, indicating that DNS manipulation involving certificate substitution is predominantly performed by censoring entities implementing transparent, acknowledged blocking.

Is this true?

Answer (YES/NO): YES